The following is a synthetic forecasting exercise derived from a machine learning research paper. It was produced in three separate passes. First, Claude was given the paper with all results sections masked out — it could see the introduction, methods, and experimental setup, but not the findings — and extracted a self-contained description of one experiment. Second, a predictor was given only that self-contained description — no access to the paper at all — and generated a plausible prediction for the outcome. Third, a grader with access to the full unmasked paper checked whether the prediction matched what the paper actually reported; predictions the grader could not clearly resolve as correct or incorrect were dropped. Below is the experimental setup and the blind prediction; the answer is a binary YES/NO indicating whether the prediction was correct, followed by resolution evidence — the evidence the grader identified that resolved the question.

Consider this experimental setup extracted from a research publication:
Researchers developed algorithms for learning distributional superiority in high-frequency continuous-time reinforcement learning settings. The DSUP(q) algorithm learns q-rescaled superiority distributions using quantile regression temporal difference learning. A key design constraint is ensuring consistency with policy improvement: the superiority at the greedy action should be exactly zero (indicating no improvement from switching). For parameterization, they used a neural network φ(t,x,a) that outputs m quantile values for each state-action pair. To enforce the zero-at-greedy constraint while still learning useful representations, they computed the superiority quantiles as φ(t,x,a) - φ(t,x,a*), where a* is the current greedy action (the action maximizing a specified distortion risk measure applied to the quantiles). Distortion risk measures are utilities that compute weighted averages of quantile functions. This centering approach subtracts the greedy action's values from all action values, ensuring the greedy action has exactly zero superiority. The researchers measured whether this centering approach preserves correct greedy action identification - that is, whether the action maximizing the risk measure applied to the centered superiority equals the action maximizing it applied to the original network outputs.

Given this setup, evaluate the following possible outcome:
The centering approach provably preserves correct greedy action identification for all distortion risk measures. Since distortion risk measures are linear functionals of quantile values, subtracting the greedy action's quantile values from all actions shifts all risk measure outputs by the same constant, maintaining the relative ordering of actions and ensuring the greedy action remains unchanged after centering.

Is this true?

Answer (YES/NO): YES